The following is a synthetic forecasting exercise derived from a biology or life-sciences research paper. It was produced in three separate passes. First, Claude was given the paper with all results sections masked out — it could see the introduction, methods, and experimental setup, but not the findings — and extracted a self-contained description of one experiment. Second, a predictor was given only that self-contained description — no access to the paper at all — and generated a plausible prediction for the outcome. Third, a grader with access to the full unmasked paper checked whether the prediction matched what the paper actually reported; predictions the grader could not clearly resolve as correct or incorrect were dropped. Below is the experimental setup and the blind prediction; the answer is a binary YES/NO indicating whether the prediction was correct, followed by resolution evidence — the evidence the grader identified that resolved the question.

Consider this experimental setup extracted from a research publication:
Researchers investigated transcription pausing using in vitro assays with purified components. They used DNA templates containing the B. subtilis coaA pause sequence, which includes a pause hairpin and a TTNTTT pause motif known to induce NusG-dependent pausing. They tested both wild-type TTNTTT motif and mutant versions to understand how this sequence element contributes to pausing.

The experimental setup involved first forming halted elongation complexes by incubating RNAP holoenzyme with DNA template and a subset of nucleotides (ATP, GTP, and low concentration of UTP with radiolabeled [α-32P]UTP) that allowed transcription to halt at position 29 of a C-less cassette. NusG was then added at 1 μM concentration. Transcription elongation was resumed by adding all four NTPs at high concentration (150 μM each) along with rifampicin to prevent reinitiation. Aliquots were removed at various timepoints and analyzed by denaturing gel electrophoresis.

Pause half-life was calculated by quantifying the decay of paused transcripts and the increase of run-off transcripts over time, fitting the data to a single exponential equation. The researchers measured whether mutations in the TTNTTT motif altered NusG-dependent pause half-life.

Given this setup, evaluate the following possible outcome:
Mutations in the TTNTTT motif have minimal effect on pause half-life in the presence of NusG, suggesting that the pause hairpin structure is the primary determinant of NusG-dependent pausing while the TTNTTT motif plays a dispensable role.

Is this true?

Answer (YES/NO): NO